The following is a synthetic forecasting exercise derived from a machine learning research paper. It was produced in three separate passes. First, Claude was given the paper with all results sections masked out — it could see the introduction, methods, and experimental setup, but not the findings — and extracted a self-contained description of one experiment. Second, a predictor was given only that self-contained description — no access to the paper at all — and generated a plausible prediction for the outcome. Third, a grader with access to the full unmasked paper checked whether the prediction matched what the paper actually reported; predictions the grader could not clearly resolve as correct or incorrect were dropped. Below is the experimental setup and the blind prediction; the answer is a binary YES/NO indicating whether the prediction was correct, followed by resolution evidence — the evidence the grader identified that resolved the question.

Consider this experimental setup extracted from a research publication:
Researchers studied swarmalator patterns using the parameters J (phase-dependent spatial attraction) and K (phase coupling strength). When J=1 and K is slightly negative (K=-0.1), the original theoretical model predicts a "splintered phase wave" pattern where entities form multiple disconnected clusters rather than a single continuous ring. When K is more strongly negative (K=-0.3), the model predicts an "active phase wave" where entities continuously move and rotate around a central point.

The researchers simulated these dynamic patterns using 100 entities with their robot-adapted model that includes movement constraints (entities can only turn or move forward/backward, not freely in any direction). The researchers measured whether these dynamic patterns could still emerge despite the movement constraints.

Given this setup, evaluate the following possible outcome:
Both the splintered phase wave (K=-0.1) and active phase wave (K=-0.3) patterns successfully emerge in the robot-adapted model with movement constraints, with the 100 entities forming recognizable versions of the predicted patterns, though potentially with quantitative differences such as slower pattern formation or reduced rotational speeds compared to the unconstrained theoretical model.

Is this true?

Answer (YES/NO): YES